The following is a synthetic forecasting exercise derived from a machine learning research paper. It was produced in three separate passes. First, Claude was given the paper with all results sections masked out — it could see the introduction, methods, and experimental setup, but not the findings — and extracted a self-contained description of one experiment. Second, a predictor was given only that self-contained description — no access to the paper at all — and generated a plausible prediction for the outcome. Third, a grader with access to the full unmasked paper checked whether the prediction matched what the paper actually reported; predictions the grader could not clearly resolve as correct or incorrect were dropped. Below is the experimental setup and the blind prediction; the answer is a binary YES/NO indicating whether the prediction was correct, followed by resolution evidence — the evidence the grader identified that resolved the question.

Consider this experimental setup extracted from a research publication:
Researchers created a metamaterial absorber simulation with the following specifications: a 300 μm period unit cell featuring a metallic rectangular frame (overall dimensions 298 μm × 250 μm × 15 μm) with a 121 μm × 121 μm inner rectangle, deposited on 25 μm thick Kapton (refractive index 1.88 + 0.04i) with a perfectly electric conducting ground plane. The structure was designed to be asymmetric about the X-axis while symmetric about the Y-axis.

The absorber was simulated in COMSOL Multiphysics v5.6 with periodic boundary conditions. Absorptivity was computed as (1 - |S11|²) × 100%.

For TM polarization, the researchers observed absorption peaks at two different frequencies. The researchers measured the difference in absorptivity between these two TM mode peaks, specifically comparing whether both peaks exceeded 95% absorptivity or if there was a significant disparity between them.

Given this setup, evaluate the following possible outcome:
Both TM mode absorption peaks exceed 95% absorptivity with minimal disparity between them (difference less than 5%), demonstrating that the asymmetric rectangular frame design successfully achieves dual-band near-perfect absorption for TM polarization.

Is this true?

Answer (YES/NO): NO